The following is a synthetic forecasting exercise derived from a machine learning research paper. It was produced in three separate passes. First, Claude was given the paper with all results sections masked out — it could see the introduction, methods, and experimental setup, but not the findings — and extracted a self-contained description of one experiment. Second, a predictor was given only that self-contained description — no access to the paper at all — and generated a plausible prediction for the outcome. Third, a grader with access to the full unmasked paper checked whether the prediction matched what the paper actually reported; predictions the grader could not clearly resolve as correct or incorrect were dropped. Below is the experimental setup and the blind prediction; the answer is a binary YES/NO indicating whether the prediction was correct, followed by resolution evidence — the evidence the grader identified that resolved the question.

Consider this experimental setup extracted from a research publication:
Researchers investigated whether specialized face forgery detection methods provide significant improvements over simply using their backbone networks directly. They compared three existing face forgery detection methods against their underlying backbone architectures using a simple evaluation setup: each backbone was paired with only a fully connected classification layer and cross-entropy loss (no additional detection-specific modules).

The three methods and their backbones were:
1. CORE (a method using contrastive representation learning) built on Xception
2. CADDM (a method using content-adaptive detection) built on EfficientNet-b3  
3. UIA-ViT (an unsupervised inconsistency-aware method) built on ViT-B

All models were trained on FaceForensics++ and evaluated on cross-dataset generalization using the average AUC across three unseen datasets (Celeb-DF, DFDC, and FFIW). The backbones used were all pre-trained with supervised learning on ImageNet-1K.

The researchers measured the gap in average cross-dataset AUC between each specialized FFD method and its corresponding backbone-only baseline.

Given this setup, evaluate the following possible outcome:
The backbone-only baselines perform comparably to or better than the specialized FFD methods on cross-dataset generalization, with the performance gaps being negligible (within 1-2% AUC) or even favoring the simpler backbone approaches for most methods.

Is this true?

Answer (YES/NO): NO